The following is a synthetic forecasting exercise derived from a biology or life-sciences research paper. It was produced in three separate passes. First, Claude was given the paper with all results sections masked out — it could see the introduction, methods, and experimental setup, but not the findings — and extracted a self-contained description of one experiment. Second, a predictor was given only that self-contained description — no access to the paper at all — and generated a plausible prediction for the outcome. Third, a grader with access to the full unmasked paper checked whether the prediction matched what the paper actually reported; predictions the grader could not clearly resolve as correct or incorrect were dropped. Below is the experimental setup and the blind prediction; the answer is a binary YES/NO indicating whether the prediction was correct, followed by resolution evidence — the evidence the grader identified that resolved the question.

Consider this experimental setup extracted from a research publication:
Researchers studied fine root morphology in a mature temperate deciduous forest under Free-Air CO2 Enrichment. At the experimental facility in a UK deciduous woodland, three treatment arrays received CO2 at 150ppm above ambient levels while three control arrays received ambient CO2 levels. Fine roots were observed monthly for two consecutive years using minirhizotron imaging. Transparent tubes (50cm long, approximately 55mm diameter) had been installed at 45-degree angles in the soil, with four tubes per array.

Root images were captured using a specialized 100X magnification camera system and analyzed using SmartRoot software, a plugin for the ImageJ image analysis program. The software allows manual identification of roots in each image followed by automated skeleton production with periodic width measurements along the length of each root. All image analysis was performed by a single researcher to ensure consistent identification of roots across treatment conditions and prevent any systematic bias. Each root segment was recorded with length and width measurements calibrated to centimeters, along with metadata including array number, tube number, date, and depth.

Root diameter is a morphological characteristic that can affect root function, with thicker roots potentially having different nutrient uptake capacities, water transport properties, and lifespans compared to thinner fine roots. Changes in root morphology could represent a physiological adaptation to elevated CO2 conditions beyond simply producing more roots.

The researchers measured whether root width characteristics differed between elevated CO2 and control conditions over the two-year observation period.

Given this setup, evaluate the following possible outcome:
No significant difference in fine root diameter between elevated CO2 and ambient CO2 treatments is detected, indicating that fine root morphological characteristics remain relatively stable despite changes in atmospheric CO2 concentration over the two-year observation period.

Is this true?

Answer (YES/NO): NO